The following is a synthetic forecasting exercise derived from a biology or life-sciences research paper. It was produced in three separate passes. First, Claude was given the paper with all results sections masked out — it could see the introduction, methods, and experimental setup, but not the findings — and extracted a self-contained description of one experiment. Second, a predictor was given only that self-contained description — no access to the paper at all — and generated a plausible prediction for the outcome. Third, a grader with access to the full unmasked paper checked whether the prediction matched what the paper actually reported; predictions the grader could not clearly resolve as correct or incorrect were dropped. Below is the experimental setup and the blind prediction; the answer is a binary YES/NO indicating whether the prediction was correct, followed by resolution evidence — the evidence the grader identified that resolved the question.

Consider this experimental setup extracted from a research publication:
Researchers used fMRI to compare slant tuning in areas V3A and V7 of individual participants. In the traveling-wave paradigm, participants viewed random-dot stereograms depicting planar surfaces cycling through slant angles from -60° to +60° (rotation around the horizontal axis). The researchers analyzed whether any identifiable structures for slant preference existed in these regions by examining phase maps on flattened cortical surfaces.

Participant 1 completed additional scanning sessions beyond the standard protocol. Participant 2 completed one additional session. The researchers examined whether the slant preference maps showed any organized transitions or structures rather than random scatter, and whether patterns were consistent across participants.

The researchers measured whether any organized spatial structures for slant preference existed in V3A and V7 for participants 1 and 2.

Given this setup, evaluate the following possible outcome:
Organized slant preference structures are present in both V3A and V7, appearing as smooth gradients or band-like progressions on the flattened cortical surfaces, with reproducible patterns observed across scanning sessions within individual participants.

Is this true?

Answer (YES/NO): NO